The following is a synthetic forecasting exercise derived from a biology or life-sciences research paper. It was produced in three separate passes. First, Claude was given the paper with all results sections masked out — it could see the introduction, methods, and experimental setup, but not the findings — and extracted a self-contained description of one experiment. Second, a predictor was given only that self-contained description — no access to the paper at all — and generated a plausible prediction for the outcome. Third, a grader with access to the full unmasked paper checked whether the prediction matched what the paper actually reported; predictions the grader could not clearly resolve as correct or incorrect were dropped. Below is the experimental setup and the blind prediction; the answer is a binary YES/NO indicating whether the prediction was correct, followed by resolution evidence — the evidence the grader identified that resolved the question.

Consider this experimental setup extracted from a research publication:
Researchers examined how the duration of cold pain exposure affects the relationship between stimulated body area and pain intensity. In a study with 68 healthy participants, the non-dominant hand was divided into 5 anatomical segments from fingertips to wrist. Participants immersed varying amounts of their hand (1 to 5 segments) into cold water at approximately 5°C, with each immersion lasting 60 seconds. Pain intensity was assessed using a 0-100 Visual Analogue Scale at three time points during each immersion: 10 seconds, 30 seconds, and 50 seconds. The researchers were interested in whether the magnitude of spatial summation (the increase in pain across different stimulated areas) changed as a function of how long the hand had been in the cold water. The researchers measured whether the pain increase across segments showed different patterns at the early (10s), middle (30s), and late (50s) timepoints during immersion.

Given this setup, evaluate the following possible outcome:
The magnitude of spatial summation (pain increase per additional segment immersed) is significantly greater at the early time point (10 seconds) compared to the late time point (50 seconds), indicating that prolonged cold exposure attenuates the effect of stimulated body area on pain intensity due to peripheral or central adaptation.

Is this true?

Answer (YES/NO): NO